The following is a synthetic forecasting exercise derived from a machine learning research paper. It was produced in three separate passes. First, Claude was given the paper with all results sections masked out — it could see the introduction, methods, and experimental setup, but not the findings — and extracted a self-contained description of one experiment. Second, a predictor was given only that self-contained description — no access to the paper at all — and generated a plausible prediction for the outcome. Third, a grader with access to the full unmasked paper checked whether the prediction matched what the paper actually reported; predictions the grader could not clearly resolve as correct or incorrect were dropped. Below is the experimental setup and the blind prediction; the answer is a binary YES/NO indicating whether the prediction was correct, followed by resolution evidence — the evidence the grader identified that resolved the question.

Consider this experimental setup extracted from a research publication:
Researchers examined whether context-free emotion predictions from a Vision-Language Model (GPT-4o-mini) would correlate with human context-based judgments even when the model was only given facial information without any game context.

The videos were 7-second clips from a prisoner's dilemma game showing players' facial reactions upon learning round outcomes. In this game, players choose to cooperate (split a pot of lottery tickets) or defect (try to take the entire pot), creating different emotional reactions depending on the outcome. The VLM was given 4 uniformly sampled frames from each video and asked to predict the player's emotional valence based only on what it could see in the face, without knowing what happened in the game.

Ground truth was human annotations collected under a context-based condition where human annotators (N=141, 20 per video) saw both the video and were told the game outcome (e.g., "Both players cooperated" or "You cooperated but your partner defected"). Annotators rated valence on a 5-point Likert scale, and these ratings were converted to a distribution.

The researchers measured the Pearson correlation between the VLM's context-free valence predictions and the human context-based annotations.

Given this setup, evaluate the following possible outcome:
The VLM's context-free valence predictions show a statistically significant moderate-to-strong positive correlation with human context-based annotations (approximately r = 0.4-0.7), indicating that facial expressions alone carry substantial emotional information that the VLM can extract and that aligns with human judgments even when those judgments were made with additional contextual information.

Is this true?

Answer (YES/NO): NO